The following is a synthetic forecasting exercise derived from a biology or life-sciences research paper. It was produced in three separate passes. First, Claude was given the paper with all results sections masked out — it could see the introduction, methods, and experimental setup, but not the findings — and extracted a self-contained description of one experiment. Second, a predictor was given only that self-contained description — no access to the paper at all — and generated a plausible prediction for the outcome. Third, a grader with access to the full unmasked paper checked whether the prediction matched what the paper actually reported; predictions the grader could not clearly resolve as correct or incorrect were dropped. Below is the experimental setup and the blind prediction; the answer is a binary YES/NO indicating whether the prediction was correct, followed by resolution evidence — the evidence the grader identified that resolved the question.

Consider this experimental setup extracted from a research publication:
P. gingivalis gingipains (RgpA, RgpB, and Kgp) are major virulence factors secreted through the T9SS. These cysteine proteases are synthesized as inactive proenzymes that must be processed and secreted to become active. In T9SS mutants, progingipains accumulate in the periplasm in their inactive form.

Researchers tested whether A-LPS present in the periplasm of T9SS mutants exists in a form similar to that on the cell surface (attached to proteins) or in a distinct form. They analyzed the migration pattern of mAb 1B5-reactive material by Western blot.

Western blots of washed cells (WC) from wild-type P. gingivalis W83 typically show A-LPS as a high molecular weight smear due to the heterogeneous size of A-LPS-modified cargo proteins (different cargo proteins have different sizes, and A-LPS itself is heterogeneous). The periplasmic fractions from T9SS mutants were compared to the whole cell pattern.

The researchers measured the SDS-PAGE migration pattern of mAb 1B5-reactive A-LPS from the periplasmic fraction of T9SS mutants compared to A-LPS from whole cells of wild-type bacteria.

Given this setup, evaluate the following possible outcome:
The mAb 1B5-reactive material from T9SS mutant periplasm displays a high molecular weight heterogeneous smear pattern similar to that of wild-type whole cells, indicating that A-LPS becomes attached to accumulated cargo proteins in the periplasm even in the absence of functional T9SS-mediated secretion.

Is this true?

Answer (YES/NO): NO